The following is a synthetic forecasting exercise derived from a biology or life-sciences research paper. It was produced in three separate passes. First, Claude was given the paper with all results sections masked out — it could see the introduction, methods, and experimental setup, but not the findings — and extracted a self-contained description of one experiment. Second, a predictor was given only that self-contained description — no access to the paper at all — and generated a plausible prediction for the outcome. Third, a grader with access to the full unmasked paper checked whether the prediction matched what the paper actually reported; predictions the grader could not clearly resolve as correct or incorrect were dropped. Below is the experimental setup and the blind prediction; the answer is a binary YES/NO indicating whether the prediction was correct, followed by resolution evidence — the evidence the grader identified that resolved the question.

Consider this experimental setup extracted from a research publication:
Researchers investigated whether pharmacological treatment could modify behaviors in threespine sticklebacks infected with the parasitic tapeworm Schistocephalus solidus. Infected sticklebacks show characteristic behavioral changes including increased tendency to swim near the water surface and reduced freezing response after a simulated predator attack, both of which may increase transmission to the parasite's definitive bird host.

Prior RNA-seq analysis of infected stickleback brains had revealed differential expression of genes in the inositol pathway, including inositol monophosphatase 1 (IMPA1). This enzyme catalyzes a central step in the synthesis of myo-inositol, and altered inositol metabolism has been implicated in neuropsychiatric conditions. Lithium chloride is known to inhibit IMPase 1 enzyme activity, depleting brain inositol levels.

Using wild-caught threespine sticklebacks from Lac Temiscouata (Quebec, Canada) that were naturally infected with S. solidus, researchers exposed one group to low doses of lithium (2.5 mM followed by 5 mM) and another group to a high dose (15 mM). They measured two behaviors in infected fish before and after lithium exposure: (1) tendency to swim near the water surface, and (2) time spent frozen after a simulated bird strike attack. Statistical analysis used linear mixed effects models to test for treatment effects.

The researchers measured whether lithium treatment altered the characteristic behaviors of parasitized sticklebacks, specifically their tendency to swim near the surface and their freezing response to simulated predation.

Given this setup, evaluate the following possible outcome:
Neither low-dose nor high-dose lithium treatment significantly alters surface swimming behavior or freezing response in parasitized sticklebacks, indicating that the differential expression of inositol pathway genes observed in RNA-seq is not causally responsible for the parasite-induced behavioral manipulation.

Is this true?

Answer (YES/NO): NO